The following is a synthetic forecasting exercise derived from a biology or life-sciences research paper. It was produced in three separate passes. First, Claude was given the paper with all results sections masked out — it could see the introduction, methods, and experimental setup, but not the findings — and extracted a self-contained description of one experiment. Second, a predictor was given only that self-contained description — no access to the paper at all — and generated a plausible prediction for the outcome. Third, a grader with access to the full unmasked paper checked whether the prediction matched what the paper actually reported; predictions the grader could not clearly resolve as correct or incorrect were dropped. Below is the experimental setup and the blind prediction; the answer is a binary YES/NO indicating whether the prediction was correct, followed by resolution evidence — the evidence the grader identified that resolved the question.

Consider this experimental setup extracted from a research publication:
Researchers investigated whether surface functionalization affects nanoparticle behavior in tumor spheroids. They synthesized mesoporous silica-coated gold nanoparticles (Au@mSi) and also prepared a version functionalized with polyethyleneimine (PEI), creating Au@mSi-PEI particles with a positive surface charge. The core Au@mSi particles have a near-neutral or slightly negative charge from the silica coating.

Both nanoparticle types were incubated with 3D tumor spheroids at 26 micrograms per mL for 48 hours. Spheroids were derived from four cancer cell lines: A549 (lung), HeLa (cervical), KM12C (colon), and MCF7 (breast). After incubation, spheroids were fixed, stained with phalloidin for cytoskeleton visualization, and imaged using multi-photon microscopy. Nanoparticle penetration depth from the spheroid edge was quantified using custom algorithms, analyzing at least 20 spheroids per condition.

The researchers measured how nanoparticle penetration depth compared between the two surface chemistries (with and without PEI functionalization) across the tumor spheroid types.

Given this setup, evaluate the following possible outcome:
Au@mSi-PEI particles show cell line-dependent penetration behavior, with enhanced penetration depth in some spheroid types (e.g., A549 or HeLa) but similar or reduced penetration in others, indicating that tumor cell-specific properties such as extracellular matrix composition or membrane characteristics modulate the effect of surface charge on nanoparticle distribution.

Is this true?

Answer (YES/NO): NO